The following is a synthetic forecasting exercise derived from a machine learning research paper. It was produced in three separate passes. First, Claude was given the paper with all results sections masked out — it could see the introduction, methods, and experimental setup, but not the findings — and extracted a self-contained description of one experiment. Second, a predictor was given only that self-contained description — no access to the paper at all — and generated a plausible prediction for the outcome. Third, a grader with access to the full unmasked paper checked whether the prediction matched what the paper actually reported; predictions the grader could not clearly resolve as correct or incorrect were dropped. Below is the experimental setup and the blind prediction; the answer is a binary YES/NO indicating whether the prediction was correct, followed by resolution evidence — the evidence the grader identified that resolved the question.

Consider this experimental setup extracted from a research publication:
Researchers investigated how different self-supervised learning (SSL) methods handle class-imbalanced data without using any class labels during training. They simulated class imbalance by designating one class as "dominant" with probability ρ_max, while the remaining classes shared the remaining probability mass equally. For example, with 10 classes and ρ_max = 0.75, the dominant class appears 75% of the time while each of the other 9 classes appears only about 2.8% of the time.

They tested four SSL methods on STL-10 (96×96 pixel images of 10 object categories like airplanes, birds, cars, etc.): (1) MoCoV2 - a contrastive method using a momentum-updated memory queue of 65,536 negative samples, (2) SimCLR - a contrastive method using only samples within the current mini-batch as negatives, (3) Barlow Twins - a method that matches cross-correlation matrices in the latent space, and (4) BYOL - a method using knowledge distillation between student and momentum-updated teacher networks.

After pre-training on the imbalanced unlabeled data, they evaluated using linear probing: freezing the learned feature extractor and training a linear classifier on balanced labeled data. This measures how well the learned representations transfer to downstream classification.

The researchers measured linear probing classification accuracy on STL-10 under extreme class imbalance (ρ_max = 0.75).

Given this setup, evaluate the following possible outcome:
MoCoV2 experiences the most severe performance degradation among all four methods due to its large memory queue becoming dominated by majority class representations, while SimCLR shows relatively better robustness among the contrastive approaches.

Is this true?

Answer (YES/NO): NO